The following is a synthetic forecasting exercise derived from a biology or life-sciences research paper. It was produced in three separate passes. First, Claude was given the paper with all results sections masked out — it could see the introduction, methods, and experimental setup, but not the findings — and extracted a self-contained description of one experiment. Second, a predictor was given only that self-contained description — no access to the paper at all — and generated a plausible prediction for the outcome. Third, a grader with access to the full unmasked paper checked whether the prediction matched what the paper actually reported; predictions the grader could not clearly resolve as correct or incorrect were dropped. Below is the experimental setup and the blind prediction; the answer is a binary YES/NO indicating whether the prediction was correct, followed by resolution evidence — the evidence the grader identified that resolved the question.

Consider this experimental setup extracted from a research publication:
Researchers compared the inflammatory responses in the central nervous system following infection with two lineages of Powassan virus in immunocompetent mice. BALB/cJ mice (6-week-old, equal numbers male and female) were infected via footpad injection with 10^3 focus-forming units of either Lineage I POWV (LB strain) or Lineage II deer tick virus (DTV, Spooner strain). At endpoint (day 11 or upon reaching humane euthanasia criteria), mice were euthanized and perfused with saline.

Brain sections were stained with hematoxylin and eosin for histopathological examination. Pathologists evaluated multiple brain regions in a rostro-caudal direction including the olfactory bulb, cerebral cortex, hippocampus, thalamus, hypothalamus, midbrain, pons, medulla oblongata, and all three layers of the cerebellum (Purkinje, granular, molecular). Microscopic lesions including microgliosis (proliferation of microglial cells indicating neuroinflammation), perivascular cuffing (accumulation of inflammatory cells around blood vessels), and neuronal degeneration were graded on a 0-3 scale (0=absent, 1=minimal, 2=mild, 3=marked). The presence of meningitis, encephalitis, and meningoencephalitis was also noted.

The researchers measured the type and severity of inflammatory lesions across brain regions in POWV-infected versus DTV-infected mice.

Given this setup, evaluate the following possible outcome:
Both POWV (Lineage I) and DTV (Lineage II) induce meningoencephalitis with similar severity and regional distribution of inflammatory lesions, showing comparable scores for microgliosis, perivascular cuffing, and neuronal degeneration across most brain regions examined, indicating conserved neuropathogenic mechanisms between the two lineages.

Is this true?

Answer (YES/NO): NO